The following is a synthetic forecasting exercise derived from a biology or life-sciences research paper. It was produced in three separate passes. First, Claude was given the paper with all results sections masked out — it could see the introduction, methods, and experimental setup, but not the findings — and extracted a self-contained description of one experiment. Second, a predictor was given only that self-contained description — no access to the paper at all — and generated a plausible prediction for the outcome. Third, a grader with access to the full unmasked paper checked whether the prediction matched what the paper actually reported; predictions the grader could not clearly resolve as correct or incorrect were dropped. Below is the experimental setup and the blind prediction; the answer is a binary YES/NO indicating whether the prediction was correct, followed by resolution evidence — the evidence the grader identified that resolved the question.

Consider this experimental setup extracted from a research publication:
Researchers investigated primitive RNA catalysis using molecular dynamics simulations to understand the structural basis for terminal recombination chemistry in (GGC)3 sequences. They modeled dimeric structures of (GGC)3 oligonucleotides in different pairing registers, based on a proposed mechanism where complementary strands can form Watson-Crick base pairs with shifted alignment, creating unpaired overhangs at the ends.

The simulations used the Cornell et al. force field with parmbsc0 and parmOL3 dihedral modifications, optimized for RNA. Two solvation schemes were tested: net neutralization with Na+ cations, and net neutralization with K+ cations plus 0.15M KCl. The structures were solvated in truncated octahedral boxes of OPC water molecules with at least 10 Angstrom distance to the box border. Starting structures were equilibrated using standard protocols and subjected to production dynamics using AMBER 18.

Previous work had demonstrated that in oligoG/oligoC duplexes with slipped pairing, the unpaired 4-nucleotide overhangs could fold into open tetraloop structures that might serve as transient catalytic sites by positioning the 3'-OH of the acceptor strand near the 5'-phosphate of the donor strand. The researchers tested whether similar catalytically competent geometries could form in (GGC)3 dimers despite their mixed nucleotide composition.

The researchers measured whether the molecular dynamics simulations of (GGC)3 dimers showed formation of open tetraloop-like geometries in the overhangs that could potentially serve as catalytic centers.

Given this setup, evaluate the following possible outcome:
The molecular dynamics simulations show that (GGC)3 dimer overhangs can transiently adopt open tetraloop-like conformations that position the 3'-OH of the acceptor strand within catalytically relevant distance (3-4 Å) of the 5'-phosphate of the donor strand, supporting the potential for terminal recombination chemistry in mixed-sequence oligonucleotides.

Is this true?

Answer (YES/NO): NO